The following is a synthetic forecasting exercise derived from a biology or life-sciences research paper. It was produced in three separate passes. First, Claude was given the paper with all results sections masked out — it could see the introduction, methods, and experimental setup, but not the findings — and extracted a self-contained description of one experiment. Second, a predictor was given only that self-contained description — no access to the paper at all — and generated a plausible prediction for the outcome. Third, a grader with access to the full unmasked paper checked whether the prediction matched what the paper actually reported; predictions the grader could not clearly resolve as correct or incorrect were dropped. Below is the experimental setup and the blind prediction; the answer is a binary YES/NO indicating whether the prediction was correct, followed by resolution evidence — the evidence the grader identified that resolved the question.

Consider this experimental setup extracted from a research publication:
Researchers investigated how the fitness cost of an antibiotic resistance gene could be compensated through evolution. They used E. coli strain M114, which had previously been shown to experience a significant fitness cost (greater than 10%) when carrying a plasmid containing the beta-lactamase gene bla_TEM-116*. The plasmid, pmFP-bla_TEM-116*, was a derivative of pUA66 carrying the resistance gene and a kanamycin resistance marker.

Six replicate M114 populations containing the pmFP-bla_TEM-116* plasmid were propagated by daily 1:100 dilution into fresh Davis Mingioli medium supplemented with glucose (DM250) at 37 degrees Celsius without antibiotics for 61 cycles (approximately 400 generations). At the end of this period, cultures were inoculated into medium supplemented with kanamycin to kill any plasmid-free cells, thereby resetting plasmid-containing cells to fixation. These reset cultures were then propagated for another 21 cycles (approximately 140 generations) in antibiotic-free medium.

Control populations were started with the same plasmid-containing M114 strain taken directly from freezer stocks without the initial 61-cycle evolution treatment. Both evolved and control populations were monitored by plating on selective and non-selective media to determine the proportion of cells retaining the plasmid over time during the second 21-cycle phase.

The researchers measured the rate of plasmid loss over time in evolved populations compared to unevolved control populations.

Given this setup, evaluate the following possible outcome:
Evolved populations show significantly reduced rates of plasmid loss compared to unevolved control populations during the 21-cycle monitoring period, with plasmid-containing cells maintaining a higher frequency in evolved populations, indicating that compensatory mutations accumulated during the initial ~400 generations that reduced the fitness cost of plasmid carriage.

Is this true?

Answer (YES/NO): YES